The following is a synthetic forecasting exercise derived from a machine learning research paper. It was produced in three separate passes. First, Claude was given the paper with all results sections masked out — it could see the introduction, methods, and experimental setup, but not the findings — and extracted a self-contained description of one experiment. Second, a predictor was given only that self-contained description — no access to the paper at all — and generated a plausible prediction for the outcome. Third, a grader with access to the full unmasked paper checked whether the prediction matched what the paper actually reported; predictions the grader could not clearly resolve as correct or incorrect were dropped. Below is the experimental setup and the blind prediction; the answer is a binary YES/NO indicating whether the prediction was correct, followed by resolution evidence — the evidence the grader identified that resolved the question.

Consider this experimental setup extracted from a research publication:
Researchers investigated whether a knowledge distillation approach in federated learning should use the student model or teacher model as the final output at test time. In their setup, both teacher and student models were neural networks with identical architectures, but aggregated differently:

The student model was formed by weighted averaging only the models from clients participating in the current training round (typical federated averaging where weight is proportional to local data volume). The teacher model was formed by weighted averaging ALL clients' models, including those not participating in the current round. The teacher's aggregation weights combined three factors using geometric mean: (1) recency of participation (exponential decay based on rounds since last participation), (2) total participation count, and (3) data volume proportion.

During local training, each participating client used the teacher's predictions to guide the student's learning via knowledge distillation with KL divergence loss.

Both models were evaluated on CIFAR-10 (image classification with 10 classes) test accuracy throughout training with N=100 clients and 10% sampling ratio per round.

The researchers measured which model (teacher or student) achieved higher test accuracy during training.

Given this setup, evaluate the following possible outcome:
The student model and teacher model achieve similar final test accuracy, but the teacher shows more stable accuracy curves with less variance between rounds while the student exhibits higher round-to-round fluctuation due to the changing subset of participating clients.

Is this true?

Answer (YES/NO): NO